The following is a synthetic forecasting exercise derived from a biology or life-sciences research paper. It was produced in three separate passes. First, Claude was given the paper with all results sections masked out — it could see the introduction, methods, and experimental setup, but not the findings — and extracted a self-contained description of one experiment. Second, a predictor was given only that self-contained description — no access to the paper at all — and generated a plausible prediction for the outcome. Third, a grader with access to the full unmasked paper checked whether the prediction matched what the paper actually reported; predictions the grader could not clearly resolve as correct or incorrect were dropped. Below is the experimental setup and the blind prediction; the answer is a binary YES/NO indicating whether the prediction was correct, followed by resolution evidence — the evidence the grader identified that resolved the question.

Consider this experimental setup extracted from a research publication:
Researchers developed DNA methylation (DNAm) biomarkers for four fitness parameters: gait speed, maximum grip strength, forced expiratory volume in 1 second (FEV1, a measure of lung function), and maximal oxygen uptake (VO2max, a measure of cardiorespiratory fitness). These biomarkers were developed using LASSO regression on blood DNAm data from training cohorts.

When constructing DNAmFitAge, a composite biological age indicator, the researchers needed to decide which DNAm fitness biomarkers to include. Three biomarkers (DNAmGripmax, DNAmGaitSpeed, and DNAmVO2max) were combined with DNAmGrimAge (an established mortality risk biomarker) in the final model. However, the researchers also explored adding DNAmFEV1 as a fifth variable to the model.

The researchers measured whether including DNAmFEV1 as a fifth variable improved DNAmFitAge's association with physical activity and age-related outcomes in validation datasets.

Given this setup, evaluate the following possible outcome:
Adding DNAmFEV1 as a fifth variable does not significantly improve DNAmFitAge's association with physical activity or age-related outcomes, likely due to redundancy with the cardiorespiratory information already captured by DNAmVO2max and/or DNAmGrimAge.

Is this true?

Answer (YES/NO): NO